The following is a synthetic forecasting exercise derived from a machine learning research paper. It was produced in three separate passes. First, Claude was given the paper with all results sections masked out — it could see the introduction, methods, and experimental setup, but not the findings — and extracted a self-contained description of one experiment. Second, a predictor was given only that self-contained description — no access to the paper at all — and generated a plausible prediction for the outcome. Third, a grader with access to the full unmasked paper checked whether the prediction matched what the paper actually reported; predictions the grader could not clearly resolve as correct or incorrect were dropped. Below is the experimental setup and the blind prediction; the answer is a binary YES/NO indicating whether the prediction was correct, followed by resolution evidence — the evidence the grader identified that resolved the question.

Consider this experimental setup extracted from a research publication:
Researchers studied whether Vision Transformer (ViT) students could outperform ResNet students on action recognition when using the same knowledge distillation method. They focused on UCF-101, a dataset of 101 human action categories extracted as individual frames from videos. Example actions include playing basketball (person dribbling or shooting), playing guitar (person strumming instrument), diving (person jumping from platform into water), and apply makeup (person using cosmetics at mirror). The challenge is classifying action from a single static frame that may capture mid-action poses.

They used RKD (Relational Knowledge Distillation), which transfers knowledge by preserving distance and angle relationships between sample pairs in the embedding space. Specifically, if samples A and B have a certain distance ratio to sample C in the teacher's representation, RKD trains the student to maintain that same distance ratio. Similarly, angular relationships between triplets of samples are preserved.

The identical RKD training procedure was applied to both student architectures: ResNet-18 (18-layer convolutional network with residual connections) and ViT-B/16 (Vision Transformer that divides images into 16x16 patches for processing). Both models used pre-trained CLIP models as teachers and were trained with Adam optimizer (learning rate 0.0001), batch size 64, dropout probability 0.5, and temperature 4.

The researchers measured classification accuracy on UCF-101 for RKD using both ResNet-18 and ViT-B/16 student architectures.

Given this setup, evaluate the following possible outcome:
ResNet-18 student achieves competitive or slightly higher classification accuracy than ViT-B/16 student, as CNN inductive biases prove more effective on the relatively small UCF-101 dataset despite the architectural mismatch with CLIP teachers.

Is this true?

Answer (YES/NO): NO